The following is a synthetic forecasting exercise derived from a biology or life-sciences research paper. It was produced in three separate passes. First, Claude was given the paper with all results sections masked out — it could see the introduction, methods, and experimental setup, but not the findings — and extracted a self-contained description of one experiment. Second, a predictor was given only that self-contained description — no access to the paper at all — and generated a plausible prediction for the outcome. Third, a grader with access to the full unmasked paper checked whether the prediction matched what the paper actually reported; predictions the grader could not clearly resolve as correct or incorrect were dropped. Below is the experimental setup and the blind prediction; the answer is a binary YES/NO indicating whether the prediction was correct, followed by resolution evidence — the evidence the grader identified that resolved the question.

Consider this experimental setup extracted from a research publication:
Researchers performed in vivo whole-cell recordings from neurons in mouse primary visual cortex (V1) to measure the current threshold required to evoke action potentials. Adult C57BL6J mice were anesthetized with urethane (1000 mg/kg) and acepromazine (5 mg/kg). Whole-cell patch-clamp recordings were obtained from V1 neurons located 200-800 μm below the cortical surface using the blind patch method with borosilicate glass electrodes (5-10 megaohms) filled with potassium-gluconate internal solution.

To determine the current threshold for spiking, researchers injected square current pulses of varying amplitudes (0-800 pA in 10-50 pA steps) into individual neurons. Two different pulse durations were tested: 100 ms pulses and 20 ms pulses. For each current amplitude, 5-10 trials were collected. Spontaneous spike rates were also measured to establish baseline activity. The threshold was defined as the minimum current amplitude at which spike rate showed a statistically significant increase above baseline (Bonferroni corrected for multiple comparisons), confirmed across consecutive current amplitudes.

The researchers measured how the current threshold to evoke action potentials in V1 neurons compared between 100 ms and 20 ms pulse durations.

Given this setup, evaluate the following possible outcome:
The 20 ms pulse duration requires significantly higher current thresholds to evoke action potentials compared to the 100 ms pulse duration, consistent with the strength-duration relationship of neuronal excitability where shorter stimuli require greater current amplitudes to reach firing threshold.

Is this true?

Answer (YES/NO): YES